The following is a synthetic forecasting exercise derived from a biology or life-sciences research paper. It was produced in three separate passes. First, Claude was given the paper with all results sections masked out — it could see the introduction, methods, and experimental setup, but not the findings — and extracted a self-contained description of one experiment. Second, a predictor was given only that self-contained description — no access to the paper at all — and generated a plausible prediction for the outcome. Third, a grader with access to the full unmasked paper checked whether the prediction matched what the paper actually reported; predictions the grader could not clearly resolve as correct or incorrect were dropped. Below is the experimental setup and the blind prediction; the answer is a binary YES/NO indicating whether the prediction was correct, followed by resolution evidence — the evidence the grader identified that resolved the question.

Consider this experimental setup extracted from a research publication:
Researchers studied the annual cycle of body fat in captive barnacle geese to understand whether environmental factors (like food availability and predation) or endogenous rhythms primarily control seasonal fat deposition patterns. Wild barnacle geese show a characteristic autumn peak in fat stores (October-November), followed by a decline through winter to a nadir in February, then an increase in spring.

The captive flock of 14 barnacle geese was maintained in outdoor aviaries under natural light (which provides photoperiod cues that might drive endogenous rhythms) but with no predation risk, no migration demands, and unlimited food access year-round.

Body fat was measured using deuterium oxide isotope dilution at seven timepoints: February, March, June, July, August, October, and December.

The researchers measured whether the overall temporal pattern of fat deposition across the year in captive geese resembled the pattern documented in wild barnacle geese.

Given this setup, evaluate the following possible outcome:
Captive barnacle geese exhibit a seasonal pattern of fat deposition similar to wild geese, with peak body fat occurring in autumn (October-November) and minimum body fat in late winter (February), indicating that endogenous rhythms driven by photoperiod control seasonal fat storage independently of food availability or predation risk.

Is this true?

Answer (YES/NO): YES